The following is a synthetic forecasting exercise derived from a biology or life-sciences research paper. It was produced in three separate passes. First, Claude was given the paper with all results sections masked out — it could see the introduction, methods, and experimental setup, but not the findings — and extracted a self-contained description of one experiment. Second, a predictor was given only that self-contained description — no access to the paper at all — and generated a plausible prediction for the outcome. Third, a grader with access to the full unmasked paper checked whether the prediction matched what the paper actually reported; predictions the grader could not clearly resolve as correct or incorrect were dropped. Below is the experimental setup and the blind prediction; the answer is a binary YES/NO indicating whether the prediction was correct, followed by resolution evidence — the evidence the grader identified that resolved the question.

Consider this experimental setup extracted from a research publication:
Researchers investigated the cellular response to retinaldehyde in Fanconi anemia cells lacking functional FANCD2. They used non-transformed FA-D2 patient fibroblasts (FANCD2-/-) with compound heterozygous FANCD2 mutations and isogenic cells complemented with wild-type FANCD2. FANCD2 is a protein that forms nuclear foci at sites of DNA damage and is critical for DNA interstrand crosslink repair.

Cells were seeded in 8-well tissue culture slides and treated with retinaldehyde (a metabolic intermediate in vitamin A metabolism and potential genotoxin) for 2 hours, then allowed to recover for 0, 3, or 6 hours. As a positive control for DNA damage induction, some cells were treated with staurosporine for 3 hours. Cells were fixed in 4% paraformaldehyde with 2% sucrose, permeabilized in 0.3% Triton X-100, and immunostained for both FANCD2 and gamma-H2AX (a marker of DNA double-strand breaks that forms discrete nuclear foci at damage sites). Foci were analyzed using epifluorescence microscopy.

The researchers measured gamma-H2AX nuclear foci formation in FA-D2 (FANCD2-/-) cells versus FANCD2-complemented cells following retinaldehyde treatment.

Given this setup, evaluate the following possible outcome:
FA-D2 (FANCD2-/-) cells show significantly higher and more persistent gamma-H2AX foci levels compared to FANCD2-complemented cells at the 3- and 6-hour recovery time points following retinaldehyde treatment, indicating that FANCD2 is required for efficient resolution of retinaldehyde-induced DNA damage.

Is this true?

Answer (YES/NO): YES